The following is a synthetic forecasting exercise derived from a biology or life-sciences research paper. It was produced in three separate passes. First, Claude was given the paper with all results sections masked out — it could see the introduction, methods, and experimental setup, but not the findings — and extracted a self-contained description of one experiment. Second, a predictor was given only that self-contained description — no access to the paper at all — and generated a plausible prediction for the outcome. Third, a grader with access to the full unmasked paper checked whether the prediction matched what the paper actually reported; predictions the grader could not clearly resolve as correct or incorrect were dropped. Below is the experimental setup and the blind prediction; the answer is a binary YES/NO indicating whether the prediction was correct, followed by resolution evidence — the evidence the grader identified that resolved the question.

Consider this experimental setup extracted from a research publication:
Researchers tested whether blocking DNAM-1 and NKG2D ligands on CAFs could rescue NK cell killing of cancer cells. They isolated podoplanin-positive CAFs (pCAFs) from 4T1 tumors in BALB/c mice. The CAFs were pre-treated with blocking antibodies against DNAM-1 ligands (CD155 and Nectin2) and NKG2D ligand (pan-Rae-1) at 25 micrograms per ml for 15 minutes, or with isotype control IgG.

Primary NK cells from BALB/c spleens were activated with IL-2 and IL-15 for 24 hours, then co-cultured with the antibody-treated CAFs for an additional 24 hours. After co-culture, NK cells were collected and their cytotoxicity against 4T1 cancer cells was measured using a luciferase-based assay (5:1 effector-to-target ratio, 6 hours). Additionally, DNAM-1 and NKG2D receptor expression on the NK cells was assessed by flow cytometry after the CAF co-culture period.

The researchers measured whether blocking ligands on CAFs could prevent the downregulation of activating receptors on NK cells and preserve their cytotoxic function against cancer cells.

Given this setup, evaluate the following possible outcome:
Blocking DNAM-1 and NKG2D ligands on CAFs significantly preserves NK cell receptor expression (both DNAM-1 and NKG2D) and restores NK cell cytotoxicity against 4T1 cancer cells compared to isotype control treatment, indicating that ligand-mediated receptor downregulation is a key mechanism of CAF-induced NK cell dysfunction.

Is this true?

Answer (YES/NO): NO